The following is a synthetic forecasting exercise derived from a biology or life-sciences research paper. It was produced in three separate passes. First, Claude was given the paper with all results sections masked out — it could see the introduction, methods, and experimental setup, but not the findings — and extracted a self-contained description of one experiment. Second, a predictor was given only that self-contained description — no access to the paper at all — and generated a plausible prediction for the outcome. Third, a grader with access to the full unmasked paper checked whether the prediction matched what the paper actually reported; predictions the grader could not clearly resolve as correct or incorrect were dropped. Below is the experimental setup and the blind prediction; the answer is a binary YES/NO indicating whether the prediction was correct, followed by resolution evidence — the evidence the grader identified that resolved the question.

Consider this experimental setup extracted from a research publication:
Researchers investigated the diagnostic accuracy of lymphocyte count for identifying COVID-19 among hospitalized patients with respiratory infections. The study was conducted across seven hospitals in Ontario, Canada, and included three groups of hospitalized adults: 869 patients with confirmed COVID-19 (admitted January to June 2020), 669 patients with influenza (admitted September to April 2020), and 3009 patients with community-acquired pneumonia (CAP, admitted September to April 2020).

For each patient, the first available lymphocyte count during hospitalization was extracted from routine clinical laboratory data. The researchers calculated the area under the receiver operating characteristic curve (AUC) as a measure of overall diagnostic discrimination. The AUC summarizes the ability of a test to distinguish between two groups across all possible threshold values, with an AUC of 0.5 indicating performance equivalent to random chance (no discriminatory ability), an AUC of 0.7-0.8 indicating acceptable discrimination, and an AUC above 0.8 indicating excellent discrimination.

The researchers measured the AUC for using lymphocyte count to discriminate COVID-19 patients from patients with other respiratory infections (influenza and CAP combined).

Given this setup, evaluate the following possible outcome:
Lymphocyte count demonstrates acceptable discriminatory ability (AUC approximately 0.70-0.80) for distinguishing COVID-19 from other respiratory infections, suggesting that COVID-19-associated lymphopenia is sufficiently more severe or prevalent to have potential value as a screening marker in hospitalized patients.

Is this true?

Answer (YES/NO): NO